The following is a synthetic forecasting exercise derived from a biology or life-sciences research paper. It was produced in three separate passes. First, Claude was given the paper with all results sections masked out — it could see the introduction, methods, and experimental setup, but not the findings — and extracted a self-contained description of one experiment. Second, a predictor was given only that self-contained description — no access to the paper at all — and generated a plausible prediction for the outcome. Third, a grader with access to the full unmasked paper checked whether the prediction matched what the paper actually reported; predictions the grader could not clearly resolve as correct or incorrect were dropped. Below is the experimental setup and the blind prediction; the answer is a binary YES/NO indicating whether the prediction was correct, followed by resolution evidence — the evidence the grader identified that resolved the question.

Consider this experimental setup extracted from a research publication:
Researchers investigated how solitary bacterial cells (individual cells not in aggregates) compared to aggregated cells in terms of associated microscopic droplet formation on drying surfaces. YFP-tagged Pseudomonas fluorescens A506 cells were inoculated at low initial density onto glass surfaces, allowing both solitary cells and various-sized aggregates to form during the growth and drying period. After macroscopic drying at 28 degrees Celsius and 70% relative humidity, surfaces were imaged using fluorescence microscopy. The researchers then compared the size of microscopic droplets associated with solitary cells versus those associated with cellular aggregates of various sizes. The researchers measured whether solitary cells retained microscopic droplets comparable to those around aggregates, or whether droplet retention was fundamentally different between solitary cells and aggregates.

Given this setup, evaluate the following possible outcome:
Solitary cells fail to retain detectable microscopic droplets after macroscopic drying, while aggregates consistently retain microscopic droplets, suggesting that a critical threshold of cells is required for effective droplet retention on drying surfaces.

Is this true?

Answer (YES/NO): NO